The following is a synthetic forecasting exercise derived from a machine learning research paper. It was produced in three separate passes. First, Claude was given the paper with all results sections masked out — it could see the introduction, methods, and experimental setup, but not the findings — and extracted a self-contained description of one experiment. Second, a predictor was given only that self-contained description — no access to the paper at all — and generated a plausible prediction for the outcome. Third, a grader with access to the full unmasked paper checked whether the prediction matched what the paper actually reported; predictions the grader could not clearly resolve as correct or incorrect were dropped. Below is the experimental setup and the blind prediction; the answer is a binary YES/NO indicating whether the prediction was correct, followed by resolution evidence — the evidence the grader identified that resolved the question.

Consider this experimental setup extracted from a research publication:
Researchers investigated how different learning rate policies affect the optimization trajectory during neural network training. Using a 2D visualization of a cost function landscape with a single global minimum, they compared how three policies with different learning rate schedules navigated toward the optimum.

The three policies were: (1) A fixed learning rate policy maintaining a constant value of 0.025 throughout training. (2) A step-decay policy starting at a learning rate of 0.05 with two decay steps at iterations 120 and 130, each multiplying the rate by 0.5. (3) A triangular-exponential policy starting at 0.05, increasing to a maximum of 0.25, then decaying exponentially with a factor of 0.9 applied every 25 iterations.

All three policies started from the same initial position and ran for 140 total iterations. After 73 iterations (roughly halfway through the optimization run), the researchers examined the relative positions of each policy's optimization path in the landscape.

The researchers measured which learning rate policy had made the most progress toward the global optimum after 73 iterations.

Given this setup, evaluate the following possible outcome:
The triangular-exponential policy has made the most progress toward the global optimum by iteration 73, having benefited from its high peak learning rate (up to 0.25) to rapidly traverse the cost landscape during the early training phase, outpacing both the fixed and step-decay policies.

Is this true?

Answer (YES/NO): YES